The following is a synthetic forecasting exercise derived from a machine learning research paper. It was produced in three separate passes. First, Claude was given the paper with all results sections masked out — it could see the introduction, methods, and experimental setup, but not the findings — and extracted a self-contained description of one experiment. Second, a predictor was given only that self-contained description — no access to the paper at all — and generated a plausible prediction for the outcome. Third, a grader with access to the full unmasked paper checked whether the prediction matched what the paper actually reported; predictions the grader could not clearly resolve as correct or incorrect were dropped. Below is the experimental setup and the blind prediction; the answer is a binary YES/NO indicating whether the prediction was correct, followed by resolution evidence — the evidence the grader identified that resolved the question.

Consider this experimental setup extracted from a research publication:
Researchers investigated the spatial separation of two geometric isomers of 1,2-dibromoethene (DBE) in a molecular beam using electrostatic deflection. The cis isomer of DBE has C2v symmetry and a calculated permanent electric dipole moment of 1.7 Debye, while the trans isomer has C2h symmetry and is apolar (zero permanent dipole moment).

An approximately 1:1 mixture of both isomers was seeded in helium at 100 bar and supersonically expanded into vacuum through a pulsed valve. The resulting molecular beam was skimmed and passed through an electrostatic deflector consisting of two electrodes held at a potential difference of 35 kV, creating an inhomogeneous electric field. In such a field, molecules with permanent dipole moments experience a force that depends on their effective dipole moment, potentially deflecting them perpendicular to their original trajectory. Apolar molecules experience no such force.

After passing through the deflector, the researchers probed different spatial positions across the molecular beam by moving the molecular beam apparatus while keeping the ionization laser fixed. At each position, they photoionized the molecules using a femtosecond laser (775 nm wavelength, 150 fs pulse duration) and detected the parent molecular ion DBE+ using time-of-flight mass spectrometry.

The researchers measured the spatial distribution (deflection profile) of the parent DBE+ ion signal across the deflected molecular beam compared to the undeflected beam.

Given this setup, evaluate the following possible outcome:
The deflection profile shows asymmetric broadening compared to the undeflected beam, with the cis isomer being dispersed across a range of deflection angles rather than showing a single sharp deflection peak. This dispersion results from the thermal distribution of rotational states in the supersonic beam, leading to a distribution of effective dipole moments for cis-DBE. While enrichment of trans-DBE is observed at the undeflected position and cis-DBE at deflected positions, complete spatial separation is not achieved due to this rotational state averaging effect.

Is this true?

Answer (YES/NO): YES